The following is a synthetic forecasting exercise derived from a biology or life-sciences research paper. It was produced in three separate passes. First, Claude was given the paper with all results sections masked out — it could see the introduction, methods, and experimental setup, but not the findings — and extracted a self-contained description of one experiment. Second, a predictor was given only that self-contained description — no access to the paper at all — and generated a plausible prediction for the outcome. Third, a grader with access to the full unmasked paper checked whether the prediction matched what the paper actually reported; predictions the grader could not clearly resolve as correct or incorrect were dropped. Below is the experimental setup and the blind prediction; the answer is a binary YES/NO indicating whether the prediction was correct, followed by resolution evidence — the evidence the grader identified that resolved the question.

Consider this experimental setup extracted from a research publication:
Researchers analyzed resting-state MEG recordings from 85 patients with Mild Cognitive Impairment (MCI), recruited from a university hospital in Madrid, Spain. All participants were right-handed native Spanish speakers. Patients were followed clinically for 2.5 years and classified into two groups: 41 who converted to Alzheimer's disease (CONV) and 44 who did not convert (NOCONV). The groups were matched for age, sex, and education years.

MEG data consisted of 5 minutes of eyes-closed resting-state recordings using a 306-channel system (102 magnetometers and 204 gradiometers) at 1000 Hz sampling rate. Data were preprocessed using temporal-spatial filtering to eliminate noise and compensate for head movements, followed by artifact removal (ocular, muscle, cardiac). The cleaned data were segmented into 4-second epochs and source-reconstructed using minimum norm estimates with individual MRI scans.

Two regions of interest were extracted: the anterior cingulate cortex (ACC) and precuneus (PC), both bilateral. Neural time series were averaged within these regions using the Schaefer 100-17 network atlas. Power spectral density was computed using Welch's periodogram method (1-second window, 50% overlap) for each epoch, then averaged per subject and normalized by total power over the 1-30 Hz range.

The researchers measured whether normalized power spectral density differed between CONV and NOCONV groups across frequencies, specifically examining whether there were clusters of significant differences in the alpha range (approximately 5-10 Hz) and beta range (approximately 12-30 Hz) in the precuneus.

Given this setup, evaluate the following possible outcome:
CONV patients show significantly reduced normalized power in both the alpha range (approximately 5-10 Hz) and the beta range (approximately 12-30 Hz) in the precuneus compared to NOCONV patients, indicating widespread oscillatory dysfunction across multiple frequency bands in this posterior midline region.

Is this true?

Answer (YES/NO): NO